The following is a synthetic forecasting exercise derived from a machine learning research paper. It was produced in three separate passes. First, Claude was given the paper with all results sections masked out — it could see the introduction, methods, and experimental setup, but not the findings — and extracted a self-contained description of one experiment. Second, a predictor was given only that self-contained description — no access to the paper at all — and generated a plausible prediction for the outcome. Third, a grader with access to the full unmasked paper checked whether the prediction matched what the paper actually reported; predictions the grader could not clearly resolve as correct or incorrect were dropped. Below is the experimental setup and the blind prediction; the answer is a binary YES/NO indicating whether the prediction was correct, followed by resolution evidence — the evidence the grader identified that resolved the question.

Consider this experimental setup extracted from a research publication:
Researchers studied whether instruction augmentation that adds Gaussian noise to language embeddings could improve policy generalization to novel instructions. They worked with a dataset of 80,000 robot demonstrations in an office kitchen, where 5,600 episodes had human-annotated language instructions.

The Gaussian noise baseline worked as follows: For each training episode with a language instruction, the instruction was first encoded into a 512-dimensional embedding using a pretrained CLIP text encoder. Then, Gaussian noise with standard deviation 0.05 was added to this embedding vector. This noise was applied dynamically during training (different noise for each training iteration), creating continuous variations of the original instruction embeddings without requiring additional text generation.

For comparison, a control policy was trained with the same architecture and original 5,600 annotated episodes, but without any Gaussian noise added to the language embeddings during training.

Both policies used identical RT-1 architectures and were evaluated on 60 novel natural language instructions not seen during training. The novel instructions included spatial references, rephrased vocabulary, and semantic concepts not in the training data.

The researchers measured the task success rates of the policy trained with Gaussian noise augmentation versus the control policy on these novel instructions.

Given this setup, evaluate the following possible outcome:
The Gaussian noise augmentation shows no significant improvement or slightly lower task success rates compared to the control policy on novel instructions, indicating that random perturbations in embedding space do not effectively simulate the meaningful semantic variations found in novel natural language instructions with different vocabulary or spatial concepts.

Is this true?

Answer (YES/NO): NO